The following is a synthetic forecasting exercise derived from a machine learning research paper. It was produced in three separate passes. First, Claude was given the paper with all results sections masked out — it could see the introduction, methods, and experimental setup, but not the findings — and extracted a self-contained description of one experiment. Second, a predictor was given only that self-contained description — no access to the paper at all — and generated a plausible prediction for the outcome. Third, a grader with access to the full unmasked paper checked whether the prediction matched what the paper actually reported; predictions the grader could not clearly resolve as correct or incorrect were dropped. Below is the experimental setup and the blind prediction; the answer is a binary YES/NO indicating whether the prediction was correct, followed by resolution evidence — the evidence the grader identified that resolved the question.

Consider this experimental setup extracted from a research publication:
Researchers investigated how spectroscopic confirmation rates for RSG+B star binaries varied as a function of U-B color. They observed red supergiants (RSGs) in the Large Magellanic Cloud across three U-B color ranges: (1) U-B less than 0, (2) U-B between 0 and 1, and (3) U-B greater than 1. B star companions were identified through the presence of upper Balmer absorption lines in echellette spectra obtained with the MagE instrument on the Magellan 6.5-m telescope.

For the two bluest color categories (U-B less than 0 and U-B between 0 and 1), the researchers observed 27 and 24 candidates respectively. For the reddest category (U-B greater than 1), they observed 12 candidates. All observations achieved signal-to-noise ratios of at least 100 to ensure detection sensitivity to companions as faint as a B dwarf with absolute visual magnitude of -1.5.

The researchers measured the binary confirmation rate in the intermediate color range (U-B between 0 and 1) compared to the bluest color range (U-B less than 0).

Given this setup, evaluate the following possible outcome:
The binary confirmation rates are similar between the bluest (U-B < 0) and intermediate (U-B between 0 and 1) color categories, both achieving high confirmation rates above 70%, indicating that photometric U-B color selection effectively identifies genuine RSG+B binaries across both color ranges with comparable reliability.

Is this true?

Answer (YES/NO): YES